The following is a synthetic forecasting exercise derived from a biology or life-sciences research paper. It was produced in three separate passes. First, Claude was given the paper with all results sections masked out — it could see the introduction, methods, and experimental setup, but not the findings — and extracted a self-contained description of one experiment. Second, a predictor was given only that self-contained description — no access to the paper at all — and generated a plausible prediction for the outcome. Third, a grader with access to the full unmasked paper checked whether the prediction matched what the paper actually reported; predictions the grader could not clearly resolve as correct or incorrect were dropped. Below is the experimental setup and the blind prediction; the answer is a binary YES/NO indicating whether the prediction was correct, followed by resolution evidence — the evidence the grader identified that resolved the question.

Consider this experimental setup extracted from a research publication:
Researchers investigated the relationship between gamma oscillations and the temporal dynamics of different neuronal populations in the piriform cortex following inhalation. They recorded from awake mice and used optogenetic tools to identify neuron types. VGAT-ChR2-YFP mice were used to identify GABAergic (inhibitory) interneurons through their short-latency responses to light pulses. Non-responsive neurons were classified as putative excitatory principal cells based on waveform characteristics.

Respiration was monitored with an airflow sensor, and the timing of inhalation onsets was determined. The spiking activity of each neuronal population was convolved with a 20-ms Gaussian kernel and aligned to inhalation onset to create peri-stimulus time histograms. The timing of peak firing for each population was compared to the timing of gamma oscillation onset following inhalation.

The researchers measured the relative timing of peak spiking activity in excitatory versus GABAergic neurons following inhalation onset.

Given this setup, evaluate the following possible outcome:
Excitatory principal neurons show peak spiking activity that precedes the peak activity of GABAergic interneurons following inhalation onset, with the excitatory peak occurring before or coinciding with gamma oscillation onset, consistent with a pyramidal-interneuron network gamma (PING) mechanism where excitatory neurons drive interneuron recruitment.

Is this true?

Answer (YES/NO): YES